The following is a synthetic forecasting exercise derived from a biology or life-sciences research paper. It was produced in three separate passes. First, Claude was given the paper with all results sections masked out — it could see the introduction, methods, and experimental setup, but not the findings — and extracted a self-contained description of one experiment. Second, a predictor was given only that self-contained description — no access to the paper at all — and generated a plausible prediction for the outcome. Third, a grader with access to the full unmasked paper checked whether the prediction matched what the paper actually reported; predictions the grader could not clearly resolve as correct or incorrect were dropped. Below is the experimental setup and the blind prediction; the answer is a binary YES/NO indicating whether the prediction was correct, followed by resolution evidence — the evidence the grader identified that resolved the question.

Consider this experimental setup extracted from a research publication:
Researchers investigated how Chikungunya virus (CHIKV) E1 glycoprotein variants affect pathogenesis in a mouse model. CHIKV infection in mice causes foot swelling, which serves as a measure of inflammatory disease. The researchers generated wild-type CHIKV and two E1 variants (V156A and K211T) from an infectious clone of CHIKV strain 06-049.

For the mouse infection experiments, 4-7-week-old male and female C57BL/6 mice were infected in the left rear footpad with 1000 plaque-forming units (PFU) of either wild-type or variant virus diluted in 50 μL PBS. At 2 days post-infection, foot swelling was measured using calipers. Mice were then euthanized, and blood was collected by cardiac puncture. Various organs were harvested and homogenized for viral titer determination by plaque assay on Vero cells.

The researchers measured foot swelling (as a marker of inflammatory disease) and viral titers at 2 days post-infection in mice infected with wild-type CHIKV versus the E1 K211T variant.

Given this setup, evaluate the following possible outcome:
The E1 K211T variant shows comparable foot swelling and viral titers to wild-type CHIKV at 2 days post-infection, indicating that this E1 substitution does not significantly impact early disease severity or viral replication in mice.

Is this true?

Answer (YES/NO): NO